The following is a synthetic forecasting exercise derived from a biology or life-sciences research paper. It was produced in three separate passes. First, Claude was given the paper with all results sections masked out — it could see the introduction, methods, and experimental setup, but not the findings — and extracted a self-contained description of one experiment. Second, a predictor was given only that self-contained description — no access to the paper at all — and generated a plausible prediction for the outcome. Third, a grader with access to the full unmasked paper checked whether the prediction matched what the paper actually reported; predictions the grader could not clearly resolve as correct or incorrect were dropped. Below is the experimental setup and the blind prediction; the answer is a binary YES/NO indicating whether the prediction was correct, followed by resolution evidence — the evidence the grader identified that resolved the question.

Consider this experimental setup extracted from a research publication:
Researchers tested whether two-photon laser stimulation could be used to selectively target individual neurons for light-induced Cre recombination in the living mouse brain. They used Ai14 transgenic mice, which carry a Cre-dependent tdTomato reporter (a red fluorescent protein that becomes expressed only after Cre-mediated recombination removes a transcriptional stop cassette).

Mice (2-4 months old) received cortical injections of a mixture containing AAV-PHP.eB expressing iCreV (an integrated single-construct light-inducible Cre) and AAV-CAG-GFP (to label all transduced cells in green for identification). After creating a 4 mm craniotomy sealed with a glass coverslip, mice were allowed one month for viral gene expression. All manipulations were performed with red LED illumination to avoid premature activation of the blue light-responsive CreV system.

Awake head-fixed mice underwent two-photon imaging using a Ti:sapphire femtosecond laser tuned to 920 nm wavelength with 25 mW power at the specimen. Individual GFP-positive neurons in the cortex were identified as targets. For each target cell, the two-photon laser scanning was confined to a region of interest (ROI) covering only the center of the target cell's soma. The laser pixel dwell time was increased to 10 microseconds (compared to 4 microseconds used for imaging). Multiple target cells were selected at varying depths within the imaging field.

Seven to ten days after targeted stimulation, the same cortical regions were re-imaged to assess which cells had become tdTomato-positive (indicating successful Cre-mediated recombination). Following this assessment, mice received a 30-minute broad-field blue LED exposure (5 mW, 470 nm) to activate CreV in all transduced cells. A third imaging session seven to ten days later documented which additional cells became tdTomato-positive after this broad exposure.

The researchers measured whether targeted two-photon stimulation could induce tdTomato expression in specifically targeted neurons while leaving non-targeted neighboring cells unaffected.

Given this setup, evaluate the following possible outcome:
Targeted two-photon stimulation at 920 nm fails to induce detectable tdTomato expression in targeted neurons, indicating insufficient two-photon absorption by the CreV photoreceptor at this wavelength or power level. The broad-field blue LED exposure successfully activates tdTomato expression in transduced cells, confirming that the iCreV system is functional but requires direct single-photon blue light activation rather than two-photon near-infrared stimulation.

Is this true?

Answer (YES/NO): NO